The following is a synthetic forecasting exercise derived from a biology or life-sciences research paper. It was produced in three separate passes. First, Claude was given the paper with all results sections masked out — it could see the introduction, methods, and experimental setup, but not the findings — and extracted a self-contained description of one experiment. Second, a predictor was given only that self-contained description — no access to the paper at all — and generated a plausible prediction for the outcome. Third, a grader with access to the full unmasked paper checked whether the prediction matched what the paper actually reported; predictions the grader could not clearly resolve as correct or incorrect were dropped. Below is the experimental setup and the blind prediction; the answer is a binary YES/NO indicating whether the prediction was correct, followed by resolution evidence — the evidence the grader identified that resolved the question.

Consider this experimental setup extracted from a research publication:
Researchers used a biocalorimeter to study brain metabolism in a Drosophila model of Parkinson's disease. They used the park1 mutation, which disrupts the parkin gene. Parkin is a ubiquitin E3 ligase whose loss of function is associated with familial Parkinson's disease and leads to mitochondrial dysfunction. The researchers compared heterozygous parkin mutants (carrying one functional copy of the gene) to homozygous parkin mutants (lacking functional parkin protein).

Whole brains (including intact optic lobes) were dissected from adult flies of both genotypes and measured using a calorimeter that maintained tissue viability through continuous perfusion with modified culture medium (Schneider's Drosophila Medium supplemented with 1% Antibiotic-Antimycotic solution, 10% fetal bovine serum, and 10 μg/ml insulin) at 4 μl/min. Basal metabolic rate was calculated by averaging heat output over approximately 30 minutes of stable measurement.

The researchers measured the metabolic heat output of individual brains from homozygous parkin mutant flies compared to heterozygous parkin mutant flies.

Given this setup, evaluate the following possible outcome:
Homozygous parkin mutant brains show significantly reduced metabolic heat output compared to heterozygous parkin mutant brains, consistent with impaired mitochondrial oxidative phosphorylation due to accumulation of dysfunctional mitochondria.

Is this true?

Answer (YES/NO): YES